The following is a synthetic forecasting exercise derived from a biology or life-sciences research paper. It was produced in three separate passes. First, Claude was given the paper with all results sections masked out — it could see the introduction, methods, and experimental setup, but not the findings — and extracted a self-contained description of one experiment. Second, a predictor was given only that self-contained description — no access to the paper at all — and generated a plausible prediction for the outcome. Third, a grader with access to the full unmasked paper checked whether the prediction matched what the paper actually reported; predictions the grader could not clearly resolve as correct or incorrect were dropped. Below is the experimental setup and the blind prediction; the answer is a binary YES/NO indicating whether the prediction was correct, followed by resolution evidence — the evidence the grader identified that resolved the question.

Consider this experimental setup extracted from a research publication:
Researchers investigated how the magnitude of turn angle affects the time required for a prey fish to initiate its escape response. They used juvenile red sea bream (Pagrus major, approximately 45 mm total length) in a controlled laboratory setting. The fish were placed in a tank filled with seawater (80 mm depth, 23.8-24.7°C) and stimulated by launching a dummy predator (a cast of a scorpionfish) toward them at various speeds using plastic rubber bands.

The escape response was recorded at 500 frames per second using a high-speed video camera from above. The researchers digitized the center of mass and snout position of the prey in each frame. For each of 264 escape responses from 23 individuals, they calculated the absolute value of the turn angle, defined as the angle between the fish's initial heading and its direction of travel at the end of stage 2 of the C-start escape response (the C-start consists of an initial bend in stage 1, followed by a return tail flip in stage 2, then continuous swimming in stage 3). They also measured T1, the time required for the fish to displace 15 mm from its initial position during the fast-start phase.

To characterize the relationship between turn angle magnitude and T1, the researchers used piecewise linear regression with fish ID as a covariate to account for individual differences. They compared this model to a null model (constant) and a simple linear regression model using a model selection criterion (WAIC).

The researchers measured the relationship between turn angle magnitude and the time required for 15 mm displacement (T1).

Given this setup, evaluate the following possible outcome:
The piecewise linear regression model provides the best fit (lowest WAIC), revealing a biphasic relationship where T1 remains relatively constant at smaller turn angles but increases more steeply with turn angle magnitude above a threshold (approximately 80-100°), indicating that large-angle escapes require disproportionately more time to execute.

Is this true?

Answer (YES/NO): NO